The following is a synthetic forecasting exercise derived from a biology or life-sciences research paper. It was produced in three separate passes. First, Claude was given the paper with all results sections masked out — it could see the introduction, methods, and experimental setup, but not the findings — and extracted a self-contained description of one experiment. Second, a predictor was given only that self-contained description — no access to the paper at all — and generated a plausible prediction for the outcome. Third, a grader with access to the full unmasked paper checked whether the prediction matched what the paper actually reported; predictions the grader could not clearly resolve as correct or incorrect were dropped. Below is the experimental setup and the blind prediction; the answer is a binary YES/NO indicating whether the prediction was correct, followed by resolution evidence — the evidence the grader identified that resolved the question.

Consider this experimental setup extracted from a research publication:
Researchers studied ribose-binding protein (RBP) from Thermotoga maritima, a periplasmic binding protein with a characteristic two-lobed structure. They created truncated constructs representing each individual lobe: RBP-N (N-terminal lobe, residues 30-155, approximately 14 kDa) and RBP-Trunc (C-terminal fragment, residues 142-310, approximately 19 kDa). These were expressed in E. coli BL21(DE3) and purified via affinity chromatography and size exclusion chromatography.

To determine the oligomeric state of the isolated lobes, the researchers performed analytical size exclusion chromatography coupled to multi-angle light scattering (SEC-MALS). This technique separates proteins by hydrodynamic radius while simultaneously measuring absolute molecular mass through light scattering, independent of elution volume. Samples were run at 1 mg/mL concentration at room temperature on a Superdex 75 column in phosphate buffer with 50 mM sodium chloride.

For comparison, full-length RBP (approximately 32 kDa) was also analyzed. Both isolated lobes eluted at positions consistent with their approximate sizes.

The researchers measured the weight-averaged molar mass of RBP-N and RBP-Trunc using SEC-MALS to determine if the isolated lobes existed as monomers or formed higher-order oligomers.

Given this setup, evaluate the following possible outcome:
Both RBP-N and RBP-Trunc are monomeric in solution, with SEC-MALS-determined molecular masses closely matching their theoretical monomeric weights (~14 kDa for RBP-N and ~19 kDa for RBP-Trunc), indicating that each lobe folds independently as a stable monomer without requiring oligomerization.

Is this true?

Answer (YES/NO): NO